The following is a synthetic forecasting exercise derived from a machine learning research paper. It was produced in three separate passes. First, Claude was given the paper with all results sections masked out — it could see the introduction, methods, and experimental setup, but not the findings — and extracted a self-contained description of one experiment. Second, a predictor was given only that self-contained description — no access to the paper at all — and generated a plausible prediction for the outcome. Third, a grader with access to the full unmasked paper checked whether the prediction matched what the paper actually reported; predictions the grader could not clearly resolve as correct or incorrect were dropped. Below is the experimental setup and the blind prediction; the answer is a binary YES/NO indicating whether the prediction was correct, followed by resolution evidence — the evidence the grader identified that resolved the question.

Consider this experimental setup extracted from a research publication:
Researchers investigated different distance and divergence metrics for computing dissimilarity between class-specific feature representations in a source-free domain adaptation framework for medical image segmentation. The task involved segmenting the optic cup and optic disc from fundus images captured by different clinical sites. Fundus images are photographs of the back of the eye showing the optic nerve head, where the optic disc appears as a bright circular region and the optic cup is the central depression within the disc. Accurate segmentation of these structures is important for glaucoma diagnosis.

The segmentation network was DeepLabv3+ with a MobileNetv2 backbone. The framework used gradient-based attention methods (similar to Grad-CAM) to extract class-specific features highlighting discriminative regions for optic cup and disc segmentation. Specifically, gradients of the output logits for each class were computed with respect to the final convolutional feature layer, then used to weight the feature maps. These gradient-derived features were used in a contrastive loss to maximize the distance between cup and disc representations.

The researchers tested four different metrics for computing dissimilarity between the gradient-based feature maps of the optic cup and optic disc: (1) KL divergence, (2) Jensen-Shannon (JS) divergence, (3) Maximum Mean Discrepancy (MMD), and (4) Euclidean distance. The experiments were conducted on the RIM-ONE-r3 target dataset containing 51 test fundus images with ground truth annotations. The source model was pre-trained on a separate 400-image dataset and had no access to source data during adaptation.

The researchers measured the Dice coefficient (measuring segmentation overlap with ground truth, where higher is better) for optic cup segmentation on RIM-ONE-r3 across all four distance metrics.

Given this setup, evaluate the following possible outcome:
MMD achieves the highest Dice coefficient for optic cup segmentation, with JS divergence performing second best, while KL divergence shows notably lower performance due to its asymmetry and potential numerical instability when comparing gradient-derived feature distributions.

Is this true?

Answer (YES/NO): NO